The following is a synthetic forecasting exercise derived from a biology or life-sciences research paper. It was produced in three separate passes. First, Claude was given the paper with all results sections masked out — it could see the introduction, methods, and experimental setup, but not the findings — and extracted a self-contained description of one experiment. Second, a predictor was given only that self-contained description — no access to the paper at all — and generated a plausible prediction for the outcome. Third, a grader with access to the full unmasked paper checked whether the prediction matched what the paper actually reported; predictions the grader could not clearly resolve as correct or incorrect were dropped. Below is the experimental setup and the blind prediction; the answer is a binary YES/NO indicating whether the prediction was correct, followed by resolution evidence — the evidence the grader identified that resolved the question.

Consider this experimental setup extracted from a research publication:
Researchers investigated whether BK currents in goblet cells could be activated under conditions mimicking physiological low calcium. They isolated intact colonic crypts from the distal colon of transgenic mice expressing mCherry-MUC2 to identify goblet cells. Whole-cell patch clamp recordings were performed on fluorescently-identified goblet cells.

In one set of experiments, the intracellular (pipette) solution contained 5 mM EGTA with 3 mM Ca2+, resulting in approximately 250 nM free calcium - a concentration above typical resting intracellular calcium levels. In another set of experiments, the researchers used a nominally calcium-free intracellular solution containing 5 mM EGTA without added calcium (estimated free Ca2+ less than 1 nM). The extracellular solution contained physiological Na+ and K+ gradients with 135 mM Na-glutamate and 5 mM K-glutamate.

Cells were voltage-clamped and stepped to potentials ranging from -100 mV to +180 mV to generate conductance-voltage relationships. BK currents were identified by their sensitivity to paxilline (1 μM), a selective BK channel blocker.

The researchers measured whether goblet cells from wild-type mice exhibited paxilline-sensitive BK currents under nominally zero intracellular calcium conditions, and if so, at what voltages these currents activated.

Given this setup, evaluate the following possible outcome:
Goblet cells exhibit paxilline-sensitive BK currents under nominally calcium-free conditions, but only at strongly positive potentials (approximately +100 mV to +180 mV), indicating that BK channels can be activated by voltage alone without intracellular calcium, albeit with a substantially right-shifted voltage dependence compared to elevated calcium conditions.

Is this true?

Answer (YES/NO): NO